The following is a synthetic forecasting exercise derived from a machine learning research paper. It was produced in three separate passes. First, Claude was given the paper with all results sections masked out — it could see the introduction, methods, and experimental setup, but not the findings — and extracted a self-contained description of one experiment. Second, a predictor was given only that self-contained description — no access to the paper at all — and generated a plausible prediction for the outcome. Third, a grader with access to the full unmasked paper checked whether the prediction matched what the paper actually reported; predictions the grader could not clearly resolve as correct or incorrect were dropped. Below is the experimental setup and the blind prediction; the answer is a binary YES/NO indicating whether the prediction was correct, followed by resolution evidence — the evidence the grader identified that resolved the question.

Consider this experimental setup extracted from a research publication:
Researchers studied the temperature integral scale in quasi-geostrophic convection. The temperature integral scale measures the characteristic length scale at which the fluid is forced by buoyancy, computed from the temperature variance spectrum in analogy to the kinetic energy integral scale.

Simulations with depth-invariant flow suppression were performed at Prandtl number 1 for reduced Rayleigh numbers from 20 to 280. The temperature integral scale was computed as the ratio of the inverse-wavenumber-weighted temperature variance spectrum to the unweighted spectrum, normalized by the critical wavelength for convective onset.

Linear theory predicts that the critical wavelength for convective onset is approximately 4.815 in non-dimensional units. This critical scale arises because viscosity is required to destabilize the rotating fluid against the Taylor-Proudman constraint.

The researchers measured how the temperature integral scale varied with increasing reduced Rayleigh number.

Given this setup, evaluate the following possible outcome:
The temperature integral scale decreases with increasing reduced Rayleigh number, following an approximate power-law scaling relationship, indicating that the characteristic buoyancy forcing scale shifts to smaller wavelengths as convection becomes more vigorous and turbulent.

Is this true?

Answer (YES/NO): NO